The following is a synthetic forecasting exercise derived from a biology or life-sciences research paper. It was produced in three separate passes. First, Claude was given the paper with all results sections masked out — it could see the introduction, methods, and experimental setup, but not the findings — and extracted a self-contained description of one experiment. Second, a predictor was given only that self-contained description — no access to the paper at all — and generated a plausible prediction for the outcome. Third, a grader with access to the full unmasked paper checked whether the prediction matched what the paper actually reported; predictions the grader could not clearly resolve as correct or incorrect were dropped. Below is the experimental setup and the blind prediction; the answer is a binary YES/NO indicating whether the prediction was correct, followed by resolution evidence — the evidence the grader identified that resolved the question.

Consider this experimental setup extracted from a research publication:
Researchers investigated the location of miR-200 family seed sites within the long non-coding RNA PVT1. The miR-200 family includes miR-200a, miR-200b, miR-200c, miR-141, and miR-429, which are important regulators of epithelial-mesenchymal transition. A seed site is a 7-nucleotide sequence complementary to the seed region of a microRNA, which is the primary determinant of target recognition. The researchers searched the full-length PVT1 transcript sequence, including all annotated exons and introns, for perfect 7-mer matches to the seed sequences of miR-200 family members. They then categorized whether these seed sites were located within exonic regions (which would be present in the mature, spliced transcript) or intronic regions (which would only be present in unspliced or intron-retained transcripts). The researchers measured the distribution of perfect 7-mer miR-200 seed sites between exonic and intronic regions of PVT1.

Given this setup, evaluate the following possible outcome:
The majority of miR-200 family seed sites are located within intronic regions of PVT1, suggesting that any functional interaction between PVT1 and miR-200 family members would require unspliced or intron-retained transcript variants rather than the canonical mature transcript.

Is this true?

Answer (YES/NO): YES